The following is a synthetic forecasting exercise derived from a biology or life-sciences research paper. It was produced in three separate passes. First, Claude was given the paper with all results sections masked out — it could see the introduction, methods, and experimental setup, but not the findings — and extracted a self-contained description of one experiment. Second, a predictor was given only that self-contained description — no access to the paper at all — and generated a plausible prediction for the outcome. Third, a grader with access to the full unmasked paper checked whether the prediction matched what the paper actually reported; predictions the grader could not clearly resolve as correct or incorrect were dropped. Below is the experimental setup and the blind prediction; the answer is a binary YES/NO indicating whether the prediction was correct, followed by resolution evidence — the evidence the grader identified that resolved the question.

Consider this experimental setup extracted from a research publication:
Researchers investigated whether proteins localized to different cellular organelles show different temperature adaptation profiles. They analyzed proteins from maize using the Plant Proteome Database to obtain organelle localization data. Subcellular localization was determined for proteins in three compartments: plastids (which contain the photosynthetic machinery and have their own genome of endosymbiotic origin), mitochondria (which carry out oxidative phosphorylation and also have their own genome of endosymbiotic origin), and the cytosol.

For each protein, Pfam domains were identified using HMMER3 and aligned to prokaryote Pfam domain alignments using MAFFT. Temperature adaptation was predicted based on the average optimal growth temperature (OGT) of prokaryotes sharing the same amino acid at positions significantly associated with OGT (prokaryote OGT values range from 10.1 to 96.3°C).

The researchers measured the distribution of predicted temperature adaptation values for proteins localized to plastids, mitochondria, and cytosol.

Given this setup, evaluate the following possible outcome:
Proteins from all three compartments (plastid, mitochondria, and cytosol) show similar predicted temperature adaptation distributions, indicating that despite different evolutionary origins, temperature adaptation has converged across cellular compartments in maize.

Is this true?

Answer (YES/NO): NO